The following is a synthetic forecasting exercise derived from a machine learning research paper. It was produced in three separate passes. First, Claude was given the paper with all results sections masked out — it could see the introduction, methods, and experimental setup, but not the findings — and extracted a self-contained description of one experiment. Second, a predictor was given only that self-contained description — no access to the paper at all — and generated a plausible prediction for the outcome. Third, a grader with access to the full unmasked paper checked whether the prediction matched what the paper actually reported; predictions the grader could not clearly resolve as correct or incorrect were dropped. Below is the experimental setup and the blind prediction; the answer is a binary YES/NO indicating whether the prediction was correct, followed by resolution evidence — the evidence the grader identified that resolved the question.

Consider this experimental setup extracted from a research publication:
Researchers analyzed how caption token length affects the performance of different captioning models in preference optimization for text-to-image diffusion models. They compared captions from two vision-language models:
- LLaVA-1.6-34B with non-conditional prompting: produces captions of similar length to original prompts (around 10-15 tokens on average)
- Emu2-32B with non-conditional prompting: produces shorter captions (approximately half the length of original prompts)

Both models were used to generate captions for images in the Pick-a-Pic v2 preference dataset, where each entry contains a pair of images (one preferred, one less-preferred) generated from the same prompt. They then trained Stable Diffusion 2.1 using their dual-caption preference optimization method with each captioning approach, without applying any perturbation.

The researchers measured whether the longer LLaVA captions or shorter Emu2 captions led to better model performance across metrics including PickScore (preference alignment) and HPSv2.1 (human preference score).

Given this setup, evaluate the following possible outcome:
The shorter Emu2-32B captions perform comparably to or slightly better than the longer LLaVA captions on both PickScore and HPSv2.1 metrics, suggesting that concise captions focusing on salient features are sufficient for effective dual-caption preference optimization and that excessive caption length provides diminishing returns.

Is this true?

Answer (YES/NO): YES